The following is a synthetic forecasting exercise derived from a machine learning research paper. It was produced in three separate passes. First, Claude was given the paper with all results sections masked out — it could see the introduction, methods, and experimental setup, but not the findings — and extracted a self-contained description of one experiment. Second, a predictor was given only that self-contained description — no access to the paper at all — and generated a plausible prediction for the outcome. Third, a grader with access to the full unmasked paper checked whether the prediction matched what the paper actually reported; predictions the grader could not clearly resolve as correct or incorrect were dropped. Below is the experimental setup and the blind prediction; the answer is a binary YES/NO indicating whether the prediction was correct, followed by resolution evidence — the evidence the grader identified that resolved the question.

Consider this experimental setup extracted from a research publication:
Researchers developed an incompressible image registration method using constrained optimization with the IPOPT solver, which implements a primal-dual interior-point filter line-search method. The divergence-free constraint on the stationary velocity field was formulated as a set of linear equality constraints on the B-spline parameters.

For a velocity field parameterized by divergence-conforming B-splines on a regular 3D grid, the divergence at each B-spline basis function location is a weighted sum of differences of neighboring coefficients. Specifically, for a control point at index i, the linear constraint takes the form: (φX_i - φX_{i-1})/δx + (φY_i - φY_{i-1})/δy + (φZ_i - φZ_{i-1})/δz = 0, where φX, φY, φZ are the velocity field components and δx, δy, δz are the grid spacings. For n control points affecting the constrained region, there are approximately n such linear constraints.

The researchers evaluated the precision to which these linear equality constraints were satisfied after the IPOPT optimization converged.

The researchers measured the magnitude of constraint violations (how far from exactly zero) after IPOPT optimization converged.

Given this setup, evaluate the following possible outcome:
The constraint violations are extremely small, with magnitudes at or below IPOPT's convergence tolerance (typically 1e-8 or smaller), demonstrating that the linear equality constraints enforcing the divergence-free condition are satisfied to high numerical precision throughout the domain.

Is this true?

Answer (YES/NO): YES